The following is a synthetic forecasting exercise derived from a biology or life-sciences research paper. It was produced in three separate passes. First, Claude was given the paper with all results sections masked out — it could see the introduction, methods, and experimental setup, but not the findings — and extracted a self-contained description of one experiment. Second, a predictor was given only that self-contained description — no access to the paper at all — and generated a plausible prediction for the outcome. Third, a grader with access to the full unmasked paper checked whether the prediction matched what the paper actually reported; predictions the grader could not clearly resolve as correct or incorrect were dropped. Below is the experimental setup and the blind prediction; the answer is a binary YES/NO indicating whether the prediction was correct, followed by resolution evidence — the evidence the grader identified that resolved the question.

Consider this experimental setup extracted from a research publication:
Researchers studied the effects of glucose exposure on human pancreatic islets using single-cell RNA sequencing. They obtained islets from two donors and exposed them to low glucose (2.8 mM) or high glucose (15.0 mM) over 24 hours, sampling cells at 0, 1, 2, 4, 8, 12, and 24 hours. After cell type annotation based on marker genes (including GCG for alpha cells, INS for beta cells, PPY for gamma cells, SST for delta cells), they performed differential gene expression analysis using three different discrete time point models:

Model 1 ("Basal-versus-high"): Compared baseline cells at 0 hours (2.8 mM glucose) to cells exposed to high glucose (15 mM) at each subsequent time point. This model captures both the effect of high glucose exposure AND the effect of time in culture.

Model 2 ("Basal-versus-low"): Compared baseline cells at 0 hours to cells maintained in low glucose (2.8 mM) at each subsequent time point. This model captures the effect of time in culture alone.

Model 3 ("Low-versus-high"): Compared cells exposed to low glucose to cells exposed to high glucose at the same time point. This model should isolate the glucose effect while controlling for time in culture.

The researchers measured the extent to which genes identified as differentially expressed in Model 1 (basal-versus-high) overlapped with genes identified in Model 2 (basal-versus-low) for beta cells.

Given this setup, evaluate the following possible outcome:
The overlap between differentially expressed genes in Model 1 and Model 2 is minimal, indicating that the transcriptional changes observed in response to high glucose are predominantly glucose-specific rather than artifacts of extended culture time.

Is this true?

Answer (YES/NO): NO